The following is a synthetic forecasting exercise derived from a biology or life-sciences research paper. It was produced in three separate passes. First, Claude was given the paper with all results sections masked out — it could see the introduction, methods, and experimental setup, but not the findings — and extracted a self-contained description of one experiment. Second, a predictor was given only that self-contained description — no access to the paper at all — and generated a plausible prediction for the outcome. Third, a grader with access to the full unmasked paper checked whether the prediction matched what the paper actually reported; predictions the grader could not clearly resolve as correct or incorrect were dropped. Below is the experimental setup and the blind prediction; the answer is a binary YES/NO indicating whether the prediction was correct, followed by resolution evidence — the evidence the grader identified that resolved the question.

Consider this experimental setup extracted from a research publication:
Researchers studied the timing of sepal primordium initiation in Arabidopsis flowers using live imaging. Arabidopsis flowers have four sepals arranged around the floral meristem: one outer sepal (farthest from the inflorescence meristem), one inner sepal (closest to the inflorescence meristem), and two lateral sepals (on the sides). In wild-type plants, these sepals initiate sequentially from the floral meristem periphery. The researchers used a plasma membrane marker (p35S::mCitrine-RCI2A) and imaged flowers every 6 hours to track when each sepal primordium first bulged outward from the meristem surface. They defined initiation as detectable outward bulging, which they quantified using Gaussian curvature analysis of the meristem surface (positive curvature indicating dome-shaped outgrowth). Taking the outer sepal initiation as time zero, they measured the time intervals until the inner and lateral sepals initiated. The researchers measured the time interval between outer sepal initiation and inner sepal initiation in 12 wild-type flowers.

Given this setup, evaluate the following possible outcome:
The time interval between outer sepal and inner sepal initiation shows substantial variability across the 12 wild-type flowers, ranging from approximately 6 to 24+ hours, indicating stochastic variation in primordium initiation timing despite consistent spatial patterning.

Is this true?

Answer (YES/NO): NO